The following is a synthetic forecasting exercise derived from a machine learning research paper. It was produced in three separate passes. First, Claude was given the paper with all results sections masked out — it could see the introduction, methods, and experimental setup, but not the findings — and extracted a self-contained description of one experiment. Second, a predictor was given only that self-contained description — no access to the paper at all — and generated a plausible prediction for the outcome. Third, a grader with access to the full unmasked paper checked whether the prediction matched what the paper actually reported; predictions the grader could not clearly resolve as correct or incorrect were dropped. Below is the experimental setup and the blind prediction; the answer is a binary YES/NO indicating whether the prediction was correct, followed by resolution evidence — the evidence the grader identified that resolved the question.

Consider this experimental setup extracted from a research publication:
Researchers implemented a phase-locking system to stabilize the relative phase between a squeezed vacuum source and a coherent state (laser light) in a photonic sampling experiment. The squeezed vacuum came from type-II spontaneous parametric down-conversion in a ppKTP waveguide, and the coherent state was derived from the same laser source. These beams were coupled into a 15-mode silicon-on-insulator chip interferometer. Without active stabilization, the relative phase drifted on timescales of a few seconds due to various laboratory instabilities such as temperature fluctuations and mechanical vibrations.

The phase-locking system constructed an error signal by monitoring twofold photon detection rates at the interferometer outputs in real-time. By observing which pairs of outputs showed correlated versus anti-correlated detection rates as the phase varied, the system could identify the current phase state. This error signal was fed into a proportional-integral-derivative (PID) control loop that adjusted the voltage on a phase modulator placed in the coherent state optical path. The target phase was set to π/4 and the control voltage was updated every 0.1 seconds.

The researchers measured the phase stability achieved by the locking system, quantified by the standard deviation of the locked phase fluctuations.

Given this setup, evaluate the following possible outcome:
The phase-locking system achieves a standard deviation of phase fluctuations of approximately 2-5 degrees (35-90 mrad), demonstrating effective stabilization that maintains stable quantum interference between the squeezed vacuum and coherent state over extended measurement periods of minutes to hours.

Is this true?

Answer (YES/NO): YES